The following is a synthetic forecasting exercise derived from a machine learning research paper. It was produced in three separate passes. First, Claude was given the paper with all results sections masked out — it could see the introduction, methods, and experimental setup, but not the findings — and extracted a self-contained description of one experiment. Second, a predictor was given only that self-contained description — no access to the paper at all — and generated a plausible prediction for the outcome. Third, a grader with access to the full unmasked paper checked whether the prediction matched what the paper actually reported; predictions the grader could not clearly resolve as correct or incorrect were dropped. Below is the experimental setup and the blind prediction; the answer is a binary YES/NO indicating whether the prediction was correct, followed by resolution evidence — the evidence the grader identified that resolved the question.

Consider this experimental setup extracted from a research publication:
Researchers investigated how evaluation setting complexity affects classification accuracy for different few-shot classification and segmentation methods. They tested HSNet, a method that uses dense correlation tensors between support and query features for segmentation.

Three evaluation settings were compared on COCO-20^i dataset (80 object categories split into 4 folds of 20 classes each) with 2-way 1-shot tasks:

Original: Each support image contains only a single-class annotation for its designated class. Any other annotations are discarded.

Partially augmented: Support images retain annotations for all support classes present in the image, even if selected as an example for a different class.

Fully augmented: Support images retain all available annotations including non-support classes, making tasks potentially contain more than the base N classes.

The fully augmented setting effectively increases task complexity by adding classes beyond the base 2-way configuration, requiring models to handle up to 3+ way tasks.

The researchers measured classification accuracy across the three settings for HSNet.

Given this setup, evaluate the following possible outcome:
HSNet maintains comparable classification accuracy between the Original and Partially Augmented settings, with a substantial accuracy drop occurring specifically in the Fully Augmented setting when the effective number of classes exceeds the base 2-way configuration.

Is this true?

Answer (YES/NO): YES